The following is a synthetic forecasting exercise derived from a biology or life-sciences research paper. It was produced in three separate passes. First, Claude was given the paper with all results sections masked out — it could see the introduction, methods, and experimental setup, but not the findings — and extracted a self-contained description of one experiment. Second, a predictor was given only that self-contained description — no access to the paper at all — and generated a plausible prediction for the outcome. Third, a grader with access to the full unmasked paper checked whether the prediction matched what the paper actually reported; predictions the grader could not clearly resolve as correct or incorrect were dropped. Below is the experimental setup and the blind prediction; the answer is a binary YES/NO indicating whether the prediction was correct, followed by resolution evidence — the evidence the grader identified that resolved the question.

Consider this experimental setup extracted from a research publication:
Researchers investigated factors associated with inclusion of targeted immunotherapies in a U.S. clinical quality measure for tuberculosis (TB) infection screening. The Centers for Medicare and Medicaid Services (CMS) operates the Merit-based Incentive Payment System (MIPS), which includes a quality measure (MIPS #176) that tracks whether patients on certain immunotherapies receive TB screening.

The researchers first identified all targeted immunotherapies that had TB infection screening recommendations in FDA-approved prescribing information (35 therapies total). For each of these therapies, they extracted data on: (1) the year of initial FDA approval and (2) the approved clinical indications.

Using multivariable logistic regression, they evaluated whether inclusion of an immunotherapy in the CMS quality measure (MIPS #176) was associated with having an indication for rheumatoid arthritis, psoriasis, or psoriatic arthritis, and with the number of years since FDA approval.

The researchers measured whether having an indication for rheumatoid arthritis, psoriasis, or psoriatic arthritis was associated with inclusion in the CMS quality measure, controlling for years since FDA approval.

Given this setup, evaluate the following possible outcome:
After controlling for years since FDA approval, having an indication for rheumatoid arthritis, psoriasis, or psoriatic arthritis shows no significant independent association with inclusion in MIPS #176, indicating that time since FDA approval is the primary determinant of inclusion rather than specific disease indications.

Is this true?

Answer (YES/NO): NO